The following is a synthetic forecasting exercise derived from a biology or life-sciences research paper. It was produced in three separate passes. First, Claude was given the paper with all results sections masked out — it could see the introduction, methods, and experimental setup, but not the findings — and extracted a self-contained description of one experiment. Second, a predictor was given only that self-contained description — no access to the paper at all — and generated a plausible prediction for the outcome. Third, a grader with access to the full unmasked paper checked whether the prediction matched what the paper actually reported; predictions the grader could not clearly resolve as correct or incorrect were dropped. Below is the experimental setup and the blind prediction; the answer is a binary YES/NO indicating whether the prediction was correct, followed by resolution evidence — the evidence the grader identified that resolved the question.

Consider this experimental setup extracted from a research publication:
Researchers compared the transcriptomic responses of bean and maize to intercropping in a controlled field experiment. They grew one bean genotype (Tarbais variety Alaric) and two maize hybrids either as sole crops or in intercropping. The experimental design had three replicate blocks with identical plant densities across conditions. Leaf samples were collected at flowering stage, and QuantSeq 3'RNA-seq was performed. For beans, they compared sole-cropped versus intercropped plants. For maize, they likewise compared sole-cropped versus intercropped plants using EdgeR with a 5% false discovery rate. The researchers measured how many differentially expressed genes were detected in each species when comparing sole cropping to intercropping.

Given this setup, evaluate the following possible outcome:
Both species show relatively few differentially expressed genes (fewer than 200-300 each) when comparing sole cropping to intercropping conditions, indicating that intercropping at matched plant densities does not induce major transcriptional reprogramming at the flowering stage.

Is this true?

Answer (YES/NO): NO